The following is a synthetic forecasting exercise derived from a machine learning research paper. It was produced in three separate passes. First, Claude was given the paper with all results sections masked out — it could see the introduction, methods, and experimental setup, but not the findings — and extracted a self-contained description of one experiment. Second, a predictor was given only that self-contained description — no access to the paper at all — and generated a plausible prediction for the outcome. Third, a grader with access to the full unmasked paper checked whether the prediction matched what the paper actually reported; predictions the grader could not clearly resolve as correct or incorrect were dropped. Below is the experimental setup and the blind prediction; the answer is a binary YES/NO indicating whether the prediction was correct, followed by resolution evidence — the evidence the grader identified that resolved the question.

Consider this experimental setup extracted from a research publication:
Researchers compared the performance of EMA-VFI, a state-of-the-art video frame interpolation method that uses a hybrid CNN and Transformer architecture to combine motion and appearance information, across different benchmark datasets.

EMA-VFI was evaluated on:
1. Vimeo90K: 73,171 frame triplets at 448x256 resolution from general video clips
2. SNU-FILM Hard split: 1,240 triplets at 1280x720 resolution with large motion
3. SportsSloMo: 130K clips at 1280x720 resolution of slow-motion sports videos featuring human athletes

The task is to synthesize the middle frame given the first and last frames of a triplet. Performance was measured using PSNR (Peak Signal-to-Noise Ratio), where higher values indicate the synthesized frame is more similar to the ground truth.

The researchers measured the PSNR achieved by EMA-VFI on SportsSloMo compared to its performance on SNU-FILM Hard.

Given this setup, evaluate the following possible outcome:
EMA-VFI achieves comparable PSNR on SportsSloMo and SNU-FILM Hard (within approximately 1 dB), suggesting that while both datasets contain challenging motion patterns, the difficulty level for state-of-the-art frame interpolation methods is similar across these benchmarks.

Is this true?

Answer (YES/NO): YES